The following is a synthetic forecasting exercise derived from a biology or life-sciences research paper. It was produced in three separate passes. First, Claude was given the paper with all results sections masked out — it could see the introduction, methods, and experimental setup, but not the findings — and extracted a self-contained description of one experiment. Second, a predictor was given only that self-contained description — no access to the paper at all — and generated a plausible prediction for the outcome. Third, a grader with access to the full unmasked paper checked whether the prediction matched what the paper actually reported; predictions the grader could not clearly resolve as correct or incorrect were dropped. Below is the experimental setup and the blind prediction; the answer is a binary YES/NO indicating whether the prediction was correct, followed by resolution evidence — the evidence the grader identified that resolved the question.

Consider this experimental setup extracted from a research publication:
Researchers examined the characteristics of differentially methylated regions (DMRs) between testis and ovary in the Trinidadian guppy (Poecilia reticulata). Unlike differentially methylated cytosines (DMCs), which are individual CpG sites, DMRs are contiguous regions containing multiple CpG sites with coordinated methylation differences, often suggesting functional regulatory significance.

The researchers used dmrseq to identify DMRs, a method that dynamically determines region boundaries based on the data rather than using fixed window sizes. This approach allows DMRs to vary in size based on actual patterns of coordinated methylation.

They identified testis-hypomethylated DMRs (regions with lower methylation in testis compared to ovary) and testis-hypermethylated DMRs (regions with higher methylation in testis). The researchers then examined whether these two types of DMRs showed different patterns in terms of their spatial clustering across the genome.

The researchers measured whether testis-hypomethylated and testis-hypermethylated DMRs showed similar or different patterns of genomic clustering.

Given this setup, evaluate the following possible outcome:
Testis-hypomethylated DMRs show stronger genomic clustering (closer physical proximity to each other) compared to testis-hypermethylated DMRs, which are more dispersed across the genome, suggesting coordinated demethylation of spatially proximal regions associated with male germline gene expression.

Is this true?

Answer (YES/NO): YES